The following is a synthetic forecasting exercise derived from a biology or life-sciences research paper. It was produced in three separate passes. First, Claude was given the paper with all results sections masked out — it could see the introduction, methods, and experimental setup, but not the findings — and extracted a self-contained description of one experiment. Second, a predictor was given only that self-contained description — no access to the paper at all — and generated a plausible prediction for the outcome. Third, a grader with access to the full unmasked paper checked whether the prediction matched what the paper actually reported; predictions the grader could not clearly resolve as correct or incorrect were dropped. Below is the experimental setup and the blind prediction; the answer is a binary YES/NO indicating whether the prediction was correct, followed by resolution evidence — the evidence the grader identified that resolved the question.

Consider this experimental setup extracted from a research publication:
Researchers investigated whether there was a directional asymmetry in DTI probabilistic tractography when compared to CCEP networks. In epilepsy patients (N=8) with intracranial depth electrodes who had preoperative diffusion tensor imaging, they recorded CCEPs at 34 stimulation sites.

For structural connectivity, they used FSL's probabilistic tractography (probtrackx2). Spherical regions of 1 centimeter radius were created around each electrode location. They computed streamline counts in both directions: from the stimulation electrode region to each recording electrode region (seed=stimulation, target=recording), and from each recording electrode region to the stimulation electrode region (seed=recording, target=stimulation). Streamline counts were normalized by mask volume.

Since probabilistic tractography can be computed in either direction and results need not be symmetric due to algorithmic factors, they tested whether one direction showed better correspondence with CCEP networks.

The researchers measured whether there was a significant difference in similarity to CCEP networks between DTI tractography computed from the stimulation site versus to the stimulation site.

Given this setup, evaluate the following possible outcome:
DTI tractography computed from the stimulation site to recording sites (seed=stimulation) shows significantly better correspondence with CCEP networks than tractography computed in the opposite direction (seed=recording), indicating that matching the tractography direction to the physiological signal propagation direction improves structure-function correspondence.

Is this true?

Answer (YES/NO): NO